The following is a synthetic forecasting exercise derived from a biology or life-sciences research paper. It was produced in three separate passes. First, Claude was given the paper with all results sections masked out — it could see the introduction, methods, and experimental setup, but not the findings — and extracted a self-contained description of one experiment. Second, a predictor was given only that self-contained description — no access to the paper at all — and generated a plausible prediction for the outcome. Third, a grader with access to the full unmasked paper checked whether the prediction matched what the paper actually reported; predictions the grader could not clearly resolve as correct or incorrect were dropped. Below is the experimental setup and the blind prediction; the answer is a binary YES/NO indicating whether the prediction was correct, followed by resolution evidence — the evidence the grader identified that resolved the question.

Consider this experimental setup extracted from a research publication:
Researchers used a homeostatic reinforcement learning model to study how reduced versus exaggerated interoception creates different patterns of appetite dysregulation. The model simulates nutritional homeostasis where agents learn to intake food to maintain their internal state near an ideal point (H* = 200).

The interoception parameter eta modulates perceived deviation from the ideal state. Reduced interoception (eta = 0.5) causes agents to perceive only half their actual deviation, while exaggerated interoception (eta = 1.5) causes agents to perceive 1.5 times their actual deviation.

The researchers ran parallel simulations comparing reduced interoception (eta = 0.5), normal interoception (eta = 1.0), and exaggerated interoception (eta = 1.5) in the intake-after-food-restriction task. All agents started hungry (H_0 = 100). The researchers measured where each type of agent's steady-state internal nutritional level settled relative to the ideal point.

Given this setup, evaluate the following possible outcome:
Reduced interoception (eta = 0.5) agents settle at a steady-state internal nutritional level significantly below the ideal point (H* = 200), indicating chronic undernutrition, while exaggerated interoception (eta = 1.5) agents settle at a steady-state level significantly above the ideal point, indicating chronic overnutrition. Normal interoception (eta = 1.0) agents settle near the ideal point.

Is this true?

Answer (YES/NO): NO